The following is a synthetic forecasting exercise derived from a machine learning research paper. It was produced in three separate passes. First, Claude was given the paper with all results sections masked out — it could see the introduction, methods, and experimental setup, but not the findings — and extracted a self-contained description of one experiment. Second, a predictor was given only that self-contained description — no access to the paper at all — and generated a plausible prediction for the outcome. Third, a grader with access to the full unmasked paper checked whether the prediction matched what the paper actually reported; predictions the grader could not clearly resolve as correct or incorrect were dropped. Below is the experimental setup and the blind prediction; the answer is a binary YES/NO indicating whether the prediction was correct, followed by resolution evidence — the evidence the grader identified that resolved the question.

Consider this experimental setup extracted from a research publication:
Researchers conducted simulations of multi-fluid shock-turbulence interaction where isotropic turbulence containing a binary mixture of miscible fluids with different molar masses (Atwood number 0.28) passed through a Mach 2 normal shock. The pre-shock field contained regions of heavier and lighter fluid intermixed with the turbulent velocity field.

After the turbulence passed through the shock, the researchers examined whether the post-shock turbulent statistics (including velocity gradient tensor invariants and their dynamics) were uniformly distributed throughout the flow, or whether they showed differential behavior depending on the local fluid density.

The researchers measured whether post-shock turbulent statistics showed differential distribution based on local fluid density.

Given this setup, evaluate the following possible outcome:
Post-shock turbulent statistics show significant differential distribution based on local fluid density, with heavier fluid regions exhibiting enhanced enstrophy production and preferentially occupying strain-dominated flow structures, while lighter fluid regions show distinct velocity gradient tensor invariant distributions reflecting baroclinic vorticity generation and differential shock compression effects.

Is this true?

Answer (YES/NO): NO